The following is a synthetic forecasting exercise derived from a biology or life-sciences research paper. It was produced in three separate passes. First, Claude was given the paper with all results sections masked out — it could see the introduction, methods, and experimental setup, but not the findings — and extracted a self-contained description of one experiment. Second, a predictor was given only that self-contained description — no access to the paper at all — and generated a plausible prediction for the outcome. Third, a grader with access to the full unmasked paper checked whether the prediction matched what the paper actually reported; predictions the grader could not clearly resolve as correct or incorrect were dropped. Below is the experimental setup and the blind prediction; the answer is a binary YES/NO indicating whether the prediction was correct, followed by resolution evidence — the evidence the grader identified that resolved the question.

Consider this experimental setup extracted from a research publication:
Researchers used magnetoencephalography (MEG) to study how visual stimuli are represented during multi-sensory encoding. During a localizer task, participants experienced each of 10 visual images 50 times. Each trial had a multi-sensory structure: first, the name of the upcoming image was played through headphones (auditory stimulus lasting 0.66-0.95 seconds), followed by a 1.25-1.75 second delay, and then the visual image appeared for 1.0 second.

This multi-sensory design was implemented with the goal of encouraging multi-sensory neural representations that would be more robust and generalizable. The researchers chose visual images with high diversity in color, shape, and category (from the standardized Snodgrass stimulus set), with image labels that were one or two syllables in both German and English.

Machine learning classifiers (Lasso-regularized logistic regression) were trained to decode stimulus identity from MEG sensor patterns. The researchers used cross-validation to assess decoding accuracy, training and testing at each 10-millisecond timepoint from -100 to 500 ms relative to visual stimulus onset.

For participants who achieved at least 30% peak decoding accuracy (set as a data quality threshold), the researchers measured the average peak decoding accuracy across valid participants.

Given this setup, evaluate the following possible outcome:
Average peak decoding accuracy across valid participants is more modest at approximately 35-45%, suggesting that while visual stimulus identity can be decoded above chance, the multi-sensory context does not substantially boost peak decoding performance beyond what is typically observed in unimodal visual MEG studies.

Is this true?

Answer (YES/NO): YES